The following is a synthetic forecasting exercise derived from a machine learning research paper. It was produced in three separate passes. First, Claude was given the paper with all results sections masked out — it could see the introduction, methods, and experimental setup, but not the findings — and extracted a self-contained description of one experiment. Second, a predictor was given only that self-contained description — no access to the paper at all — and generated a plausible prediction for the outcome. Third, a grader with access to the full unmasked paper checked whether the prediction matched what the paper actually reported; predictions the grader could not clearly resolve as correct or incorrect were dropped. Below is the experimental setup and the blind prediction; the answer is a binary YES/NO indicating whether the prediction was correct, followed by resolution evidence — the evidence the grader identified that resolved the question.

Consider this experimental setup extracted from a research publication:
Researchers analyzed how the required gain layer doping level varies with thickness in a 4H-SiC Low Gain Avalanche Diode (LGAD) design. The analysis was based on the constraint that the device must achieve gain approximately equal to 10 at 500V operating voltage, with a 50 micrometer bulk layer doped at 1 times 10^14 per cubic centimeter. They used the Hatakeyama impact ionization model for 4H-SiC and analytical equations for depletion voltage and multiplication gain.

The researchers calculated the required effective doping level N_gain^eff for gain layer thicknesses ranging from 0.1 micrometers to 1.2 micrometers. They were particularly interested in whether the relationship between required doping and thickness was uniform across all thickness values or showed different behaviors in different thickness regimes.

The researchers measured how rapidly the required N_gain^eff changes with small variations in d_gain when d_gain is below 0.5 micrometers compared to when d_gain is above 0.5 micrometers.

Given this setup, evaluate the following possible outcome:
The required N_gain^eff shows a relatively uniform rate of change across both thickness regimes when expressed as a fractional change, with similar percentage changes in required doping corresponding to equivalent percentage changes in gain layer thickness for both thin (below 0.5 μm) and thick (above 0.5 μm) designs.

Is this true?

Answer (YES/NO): NO